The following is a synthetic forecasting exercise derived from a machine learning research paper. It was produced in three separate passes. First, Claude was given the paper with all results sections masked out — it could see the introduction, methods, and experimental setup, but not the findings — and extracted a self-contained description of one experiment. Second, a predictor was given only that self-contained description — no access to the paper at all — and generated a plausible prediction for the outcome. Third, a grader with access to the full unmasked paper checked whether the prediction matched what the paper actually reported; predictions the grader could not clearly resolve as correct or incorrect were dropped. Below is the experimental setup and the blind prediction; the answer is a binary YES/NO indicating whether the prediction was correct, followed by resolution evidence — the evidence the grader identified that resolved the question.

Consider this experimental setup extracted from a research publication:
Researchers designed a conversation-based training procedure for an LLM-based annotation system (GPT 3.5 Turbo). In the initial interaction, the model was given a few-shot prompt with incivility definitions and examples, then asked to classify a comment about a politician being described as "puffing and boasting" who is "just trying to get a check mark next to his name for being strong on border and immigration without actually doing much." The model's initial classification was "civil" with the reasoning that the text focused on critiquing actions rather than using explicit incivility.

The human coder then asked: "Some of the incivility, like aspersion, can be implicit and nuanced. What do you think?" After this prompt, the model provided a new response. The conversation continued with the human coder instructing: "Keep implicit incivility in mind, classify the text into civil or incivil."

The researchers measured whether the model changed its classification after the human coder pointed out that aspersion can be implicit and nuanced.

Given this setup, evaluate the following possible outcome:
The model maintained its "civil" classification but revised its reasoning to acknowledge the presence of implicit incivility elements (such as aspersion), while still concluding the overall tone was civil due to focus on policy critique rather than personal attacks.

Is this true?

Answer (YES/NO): NO